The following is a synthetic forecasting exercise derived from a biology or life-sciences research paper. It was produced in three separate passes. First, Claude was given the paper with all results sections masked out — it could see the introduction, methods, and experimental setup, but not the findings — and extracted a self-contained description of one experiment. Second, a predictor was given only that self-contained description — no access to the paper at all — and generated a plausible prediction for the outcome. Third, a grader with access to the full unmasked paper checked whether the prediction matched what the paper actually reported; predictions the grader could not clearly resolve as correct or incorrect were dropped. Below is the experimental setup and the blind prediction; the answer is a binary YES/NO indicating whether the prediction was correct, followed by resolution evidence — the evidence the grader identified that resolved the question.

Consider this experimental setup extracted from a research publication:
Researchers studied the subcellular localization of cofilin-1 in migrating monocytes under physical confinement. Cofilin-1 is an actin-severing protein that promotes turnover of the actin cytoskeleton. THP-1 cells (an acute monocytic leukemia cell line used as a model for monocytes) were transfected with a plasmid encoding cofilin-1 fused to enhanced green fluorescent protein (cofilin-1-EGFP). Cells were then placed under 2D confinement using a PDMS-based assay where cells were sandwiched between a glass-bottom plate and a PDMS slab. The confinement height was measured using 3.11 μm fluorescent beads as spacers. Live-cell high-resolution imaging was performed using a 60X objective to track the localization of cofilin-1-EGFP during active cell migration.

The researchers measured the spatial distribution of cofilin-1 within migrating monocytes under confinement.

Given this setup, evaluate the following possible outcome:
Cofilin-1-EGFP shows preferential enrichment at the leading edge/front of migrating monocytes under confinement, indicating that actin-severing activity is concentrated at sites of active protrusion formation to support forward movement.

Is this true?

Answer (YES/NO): NO